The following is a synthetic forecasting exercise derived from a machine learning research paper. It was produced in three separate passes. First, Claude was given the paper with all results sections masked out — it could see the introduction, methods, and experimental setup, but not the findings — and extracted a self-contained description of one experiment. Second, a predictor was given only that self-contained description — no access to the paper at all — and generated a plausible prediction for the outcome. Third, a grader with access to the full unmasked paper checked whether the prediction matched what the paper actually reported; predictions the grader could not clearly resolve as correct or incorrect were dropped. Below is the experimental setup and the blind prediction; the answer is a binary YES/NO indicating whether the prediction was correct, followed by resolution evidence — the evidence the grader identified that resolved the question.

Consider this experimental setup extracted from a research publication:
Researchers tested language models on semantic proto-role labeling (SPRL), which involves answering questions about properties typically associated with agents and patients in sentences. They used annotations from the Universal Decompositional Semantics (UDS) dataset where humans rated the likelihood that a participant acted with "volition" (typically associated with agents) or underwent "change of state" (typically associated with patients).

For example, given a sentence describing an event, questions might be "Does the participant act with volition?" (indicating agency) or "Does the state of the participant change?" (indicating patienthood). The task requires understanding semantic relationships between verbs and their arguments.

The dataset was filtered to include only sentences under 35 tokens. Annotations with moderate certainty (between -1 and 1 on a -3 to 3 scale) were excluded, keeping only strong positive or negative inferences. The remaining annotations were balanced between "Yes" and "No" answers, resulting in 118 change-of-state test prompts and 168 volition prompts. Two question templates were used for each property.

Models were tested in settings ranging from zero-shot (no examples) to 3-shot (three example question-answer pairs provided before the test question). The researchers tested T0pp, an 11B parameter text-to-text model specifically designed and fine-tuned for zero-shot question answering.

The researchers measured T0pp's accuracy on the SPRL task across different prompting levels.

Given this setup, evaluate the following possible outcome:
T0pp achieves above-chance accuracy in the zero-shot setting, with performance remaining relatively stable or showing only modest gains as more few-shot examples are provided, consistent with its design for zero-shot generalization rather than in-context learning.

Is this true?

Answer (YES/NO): YES